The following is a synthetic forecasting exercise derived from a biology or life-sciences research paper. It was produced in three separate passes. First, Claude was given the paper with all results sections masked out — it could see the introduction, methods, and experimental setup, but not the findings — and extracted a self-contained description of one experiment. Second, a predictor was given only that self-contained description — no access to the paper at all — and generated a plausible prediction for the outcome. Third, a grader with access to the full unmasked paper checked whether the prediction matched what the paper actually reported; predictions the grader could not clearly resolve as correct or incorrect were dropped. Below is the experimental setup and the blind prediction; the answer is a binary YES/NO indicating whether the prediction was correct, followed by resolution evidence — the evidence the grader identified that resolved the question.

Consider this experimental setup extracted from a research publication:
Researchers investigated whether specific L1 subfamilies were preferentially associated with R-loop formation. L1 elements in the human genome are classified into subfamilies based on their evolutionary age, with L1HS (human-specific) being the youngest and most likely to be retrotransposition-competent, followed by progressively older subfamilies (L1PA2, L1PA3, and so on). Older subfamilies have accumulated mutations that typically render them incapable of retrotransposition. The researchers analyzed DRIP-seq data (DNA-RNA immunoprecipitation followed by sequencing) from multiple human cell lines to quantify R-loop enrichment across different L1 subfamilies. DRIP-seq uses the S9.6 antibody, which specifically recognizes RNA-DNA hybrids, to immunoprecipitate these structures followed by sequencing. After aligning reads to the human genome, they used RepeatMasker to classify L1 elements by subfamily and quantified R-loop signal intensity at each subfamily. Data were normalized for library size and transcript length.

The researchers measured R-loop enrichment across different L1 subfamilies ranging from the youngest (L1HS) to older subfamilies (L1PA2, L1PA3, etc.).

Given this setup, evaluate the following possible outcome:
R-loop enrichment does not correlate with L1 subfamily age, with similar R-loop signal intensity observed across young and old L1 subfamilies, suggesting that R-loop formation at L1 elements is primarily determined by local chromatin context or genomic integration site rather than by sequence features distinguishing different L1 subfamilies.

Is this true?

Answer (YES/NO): NO